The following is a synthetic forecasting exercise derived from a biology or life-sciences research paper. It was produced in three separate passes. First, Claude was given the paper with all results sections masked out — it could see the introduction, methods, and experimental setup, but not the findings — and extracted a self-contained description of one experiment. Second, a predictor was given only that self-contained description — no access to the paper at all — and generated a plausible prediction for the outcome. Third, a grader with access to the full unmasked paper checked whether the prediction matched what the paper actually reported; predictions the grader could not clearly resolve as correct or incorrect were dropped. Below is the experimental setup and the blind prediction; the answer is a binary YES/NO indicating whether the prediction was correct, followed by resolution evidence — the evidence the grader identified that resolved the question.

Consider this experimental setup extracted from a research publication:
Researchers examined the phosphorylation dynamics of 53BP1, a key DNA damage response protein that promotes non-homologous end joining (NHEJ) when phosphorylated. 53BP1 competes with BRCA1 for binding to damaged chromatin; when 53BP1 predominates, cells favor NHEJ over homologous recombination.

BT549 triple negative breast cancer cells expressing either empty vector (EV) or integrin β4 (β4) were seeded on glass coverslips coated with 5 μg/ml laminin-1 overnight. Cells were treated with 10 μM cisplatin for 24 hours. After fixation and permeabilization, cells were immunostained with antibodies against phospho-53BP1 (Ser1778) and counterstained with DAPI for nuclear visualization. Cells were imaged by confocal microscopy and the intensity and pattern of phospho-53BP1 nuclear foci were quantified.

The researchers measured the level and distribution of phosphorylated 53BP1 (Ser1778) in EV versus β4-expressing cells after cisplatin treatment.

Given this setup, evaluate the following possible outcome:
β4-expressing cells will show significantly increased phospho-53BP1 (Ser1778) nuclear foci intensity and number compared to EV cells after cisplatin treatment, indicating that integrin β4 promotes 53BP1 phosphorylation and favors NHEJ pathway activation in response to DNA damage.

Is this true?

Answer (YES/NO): YES